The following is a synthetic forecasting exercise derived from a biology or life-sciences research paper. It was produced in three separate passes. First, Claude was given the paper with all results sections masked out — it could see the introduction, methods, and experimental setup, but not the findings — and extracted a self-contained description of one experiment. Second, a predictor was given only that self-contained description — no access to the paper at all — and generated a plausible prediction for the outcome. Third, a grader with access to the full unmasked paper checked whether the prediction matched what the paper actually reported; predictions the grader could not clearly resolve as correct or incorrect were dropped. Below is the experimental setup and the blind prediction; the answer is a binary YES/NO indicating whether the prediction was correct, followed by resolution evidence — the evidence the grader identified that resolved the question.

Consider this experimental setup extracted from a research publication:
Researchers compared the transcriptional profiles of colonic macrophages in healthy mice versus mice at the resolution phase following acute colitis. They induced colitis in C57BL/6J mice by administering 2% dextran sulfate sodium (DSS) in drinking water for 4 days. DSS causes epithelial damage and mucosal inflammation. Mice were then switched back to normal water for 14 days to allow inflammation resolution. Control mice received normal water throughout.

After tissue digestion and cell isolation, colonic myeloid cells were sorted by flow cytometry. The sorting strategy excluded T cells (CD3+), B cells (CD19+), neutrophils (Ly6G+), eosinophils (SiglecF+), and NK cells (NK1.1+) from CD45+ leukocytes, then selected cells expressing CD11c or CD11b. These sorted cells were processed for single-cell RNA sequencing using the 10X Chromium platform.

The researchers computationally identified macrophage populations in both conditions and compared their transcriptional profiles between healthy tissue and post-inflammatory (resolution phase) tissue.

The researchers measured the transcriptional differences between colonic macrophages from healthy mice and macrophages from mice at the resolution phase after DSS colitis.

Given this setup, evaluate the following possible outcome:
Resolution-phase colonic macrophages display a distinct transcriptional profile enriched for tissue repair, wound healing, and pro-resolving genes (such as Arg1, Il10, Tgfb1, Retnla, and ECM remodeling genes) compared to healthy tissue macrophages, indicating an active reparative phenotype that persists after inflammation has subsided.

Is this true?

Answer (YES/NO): NO